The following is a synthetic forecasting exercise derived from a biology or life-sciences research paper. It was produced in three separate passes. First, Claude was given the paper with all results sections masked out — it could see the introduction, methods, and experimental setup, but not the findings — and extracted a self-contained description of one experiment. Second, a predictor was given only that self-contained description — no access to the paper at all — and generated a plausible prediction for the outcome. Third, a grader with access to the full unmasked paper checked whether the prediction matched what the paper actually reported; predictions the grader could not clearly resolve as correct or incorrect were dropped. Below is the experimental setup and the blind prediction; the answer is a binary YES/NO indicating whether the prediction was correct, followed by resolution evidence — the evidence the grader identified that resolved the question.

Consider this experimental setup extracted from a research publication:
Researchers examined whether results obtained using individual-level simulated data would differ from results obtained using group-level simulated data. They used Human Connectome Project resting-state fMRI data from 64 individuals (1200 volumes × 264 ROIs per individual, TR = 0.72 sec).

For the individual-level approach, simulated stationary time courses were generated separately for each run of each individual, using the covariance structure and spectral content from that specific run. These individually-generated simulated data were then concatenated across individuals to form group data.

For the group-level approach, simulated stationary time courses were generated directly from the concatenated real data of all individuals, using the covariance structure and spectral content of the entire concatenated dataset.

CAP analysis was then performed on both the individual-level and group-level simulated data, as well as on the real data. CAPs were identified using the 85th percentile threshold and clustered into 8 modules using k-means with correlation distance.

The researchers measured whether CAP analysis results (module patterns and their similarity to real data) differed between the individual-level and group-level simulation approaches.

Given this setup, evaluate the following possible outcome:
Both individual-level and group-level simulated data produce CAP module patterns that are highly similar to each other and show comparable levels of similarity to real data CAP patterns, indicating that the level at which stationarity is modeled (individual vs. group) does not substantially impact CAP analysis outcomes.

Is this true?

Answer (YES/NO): YES